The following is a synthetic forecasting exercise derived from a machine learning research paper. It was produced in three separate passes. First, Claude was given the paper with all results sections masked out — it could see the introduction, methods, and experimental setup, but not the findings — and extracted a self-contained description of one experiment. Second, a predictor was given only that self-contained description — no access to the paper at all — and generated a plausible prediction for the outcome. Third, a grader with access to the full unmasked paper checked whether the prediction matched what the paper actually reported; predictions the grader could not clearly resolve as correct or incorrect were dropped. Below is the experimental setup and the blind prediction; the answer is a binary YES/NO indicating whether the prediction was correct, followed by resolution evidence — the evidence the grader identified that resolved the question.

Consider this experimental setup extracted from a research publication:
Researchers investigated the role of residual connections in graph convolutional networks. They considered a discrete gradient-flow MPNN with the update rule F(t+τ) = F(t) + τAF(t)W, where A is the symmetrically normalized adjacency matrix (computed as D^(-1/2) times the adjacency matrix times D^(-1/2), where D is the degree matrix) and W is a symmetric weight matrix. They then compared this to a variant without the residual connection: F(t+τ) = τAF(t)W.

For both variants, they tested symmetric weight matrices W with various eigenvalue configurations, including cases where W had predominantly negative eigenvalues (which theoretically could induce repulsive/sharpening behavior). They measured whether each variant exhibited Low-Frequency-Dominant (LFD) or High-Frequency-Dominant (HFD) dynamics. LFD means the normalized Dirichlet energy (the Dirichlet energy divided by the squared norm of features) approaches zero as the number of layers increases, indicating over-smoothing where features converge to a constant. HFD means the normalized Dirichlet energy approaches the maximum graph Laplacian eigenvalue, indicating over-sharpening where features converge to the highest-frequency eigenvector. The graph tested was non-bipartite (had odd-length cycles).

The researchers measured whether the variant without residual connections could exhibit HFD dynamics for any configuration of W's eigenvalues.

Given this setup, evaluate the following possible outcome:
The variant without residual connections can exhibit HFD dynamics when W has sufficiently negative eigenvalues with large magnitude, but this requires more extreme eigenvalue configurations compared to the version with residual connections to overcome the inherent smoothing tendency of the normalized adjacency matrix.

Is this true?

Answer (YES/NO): NO